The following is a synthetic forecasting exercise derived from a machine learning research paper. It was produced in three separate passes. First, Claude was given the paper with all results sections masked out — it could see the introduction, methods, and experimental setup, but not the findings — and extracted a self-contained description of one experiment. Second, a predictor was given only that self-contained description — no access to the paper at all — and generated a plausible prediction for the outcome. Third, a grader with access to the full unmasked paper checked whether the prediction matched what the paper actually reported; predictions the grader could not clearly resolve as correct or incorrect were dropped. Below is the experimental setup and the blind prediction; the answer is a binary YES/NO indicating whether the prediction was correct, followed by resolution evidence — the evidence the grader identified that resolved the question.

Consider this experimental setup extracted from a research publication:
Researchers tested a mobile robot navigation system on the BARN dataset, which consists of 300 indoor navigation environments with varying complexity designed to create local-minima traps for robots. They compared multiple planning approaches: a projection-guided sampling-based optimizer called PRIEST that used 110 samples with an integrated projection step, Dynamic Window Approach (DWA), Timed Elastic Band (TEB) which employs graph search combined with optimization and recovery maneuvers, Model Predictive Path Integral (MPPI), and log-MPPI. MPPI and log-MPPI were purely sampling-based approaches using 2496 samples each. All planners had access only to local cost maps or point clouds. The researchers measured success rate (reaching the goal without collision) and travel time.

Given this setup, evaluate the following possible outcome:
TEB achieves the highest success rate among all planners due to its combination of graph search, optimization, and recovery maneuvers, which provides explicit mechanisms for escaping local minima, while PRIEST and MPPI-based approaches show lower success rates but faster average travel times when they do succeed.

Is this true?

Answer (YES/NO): NO